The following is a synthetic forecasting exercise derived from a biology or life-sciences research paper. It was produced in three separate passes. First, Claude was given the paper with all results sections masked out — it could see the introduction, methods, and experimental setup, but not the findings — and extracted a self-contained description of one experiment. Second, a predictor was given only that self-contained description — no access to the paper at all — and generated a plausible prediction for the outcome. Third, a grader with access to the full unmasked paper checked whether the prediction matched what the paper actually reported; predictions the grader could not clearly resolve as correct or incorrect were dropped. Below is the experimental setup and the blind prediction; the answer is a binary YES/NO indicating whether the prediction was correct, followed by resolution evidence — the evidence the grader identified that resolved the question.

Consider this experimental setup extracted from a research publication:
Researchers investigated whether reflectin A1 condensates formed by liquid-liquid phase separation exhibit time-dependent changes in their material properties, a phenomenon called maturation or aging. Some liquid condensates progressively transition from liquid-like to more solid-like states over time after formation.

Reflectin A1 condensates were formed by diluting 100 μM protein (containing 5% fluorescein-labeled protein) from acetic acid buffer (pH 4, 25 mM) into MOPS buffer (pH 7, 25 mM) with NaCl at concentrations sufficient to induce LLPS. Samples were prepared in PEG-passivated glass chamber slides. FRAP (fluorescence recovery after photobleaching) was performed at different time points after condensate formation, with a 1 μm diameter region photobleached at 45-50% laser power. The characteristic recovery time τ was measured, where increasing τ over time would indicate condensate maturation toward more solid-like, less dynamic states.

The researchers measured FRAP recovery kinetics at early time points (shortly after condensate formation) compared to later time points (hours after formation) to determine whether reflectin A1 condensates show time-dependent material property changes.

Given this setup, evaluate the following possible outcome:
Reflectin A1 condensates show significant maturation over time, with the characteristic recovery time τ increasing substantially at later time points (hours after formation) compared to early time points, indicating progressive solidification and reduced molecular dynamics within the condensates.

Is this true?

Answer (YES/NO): NO